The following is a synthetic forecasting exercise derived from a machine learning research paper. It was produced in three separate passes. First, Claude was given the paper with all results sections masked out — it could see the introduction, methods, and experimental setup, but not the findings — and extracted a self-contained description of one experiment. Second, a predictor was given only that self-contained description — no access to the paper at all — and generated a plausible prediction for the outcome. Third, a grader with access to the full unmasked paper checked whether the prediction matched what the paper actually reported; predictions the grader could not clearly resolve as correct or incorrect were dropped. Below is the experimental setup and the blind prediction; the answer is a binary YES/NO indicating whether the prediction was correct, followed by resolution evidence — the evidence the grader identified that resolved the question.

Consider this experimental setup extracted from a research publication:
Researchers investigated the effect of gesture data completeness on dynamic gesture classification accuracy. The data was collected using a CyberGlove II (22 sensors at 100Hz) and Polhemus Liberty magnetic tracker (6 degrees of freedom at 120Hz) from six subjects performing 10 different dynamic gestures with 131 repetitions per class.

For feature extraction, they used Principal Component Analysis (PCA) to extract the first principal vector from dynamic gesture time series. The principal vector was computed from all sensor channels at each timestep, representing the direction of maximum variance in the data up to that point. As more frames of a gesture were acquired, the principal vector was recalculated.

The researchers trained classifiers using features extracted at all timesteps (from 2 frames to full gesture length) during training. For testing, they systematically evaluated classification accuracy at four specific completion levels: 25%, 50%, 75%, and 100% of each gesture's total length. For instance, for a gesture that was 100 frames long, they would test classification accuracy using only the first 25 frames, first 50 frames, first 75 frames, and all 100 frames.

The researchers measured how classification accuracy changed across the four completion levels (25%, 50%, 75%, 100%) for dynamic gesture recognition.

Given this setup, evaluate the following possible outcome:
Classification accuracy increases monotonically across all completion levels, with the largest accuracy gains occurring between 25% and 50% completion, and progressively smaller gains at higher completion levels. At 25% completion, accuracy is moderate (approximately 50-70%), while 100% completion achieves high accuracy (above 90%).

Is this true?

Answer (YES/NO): NO